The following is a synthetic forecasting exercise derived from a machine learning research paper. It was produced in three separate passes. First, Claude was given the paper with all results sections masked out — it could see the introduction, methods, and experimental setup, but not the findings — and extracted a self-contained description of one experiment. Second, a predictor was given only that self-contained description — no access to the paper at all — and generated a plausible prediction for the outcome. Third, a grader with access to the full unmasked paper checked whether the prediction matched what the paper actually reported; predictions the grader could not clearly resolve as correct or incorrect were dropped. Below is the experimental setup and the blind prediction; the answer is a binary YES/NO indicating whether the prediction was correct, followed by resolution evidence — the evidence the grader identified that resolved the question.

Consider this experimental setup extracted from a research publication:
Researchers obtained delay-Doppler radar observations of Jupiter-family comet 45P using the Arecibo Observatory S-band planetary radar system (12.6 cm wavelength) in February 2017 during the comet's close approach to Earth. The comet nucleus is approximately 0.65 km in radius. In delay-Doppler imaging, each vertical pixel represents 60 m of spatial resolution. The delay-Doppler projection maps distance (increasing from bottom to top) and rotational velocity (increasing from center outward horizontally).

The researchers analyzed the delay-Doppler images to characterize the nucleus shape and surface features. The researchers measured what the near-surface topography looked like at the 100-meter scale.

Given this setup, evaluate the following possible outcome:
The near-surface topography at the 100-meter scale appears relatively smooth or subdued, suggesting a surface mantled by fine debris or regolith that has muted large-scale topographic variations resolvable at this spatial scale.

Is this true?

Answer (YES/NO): NO